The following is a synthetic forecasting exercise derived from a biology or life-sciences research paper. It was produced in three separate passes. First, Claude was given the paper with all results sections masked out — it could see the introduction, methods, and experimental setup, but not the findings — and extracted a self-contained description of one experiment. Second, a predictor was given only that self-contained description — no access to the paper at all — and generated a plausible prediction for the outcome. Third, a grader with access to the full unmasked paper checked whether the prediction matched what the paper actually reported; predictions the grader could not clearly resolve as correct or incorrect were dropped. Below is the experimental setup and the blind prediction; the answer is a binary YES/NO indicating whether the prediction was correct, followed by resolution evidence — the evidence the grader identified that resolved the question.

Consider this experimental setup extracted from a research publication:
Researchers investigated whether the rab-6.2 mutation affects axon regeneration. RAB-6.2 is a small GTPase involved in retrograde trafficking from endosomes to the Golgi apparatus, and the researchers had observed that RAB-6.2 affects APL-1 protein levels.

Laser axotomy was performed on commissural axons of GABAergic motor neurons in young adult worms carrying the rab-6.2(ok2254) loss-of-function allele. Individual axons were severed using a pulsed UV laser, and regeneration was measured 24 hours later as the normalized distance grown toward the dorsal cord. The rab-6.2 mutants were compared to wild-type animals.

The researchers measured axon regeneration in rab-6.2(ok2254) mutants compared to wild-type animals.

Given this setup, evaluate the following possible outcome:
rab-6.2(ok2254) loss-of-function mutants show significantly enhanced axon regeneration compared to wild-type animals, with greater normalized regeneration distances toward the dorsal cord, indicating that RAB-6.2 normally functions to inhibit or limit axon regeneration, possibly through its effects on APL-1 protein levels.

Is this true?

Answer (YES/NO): YES